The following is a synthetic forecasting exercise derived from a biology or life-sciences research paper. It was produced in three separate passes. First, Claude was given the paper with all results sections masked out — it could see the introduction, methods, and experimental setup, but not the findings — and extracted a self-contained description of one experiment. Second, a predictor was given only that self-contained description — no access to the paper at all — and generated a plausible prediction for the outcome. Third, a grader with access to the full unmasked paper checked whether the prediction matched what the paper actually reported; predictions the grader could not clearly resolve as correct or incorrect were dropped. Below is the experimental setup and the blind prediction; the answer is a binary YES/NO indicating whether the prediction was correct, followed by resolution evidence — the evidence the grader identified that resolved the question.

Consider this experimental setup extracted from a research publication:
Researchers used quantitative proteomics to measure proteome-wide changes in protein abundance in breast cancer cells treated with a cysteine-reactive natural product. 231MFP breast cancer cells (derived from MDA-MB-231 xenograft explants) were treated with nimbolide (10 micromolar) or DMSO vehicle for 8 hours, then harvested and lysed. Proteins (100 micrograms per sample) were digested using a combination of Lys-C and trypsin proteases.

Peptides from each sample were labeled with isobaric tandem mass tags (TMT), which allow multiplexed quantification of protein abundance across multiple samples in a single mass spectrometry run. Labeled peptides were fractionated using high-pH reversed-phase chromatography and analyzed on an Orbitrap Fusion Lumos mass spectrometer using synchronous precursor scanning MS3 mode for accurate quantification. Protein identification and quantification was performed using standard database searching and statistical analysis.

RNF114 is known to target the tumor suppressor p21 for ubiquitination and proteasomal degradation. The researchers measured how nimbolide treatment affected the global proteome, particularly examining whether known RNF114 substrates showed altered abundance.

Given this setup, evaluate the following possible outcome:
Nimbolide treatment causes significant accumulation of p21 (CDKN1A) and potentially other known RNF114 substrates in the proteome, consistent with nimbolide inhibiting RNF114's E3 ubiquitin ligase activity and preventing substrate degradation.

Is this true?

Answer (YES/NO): YES